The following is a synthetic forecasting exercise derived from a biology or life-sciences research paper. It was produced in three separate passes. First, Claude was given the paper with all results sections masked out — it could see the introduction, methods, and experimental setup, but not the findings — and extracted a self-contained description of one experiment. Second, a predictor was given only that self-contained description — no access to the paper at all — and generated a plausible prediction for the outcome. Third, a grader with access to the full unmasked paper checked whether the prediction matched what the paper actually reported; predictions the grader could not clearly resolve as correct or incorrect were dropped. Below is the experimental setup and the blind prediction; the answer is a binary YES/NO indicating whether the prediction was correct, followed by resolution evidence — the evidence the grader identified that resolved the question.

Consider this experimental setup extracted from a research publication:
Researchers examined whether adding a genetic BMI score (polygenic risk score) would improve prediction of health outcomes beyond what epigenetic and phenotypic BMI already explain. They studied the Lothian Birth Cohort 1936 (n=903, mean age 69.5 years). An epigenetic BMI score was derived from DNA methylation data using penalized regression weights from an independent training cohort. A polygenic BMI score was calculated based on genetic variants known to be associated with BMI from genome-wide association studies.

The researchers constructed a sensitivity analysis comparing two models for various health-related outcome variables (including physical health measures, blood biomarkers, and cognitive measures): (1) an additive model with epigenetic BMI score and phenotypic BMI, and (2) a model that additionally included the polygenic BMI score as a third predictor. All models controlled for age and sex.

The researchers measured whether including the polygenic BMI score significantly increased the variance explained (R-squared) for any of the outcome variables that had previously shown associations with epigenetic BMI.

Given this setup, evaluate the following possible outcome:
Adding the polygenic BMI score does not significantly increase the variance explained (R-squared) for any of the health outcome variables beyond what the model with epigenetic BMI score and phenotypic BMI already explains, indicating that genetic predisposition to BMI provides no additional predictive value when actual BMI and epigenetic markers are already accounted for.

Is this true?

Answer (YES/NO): YES